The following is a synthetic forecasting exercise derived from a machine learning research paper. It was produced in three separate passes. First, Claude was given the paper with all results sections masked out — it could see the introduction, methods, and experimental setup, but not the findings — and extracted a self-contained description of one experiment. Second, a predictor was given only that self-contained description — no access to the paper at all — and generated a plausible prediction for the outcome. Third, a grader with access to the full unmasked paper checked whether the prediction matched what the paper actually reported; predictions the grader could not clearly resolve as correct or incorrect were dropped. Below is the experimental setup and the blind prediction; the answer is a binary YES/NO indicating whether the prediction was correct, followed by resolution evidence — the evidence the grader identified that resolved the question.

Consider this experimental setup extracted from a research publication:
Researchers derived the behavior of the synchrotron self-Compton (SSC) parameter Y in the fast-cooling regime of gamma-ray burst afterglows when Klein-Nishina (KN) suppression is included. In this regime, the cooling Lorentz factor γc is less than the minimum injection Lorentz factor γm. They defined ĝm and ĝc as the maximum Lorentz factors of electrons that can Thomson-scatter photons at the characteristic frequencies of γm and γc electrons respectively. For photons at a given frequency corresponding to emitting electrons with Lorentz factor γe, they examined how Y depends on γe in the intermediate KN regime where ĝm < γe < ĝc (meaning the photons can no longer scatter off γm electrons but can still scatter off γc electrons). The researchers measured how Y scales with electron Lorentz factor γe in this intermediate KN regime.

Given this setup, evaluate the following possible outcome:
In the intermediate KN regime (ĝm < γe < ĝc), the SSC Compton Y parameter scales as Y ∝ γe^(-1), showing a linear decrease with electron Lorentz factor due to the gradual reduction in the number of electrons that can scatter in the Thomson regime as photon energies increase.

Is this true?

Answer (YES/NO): NO